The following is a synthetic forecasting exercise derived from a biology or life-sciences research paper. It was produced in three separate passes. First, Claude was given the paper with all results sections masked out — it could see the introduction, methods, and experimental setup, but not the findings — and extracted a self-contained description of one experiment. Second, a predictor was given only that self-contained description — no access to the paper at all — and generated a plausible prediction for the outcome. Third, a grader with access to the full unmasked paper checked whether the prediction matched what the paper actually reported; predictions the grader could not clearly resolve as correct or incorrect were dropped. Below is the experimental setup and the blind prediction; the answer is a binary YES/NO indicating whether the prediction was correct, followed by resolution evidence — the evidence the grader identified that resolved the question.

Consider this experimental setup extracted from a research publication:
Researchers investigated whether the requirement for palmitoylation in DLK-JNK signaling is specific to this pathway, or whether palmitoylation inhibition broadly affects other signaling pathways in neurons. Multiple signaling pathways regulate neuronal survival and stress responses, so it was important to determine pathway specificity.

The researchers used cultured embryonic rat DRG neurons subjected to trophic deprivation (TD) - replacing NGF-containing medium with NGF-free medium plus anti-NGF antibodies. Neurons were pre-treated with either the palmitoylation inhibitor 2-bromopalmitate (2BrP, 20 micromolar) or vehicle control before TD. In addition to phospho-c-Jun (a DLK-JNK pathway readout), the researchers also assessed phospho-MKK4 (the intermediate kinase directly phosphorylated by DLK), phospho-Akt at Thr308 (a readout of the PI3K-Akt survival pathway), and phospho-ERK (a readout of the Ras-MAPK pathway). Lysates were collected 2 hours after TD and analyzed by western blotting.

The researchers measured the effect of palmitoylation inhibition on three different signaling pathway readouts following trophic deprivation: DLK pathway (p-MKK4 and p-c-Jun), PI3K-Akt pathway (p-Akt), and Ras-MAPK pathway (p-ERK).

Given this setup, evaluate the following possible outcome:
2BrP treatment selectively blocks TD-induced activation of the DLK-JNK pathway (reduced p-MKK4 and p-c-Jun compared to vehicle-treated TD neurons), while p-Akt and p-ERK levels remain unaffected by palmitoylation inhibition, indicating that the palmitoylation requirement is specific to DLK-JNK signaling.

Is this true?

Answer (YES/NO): YES